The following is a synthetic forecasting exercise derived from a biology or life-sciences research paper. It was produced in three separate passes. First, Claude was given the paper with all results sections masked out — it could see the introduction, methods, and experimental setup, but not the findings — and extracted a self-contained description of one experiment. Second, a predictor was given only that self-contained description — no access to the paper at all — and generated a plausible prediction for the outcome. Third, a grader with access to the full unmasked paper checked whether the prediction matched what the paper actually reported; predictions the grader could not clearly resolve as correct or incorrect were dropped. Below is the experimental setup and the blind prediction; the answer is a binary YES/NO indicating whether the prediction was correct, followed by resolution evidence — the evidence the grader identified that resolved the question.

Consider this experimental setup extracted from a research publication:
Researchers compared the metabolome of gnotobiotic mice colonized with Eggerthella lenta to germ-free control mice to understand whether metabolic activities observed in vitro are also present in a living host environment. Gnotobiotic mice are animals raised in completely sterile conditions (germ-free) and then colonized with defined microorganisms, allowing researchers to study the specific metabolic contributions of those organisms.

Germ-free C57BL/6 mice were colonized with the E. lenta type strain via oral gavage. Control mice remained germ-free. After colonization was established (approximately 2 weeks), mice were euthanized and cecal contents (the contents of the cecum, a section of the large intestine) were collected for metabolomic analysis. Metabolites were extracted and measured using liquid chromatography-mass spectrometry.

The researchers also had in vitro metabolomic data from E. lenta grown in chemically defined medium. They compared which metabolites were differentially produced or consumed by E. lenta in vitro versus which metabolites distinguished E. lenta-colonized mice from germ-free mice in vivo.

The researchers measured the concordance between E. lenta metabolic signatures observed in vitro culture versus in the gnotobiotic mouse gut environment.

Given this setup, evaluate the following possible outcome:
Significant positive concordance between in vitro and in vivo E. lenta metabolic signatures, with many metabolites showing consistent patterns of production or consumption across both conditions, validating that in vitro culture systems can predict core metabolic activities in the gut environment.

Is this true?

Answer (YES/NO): YES